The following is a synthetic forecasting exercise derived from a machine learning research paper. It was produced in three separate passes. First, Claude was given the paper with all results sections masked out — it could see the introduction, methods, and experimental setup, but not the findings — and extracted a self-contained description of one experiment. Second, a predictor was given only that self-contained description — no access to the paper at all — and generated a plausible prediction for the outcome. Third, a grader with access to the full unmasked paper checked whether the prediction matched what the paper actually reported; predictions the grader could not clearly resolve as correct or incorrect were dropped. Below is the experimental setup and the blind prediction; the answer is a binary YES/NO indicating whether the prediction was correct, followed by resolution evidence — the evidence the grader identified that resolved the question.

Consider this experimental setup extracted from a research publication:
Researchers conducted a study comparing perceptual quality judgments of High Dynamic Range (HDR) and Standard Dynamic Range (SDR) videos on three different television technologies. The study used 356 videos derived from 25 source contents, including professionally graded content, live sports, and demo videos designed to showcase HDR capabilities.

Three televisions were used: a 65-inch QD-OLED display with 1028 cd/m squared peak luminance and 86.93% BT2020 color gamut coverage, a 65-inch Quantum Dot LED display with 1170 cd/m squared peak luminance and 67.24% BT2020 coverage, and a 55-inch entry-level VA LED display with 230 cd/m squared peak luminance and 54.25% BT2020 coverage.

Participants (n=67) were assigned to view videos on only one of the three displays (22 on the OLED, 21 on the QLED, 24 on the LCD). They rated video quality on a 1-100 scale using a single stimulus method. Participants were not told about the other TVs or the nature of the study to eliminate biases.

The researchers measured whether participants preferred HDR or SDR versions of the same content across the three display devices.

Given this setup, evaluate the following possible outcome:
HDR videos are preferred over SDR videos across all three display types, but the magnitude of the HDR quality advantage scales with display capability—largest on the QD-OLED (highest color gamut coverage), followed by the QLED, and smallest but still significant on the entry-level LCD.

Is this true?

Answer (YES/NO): NO